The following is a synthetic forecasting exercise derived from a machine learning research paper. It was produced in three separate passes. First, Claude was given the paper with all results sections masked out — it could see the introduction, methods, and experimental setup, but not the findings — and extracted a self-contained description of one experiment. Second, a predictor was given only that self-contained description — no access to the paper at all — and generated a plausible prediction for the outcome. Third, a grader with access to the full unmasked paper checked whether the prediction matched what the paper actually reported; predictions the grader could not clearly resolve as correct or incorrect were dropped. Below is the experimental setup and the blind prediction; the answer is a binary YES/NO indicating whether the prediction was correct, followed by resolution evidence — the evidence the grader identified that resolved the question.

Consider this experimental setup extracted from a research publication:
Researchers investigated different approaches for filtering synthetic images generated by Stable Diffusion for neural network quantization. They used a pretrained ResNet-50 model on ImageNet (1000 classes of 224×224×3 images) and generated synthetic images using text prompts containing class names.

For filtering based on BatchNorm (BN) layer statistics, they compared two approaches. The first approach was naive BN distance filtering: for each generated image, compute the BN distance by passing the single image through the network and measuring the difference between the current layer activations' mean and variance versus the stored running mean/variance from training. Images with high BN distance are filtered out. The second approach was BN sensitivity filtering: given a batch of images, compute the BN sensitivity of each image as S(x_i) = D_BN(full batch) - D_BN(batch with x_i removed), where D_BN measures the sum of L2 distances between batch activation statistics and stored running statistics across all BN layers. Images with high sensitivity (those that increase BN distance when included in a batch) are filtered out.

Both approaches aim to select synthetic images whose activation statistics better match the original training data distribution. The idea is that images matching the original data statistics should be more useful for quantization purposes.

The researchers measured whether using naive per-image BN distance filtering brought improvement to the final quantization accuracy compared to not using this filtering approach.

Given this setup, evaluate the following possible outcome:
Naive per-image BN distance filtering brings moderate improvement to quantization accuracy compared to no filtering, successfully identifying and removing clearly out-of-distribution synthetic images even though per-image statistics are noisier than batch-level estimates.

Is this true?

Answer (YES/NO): NO